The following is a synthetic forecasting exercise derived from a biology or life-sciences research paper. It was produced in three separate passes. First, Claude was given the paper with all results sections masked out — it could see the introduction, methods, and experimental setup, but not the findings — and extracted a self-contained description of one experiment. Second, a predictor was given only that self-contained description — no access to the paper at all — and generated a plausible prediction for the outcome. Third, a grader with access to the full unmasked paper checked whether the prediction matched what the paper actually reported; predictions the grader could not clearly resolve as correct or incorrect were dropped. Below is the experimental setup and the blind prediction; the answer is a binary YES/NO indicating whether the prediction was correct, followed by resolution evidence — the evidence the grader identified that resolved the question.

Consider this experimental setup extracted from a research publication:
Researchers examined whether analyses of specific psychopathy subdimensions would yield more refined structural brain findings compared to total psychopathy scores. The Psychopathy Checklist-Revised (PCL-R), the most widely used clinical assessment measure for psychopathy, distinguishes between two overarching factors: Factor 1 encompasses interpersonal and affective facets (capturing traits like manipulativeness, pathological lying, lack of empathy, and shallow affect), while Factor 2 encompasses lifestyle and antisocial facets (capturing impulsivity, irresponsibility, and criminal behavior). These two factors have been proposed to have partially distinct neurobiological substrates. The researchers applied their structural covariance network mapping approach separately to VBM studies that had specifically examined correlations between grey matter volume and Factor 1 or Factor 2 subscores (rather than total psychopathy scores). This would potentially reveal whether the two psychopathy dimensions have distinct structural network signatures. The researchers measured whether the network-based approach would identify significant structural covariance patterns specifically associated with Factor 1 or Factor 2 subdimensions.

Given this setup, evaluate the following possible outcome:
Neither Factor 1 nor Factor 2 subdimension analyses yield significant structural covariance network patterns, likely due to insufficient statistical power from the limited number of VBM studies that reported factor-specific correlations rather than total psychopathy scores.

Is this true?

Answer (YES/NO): YES